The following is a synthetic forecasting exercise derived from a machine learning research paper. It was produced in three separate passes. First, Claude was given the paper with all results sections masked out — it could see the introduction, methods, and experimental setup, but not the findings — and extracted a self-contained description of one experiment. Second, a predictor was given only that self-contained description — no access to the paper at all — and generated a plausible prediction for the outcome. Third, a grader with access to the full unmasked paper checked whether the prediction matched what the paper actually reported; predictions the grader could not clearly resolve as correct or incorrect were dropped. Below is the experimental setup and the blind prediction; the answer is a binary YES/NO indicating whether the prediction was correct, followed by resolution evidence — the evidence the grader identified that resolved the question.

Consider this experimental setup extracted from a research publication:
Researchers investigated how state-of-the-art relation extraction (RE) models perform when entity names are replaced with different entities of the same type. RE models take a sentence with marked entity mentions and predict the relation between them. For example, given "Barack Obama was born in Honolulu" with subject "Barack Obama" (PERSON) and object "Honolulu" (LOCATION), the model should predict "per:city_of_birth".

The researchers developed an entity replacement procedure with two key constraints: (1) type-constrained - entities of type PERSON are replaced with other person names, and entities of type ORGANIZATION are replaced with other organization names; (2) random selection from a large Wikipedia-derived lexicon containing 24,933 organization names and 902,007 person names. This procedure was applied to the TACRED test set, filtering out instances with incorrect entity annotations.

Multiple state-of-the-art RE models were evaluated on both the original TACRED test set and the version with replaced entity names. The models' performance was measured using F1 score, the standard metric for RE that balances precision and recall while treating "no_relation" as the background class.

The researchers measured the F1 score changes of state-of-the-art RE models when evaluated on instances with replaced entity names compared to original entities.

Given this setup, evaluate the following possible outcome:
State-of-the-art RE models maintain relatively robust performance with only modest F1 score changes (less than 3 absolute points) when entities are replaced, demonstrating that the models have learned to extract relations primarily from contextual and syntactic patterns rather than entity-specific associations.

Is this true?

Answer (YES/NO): NO